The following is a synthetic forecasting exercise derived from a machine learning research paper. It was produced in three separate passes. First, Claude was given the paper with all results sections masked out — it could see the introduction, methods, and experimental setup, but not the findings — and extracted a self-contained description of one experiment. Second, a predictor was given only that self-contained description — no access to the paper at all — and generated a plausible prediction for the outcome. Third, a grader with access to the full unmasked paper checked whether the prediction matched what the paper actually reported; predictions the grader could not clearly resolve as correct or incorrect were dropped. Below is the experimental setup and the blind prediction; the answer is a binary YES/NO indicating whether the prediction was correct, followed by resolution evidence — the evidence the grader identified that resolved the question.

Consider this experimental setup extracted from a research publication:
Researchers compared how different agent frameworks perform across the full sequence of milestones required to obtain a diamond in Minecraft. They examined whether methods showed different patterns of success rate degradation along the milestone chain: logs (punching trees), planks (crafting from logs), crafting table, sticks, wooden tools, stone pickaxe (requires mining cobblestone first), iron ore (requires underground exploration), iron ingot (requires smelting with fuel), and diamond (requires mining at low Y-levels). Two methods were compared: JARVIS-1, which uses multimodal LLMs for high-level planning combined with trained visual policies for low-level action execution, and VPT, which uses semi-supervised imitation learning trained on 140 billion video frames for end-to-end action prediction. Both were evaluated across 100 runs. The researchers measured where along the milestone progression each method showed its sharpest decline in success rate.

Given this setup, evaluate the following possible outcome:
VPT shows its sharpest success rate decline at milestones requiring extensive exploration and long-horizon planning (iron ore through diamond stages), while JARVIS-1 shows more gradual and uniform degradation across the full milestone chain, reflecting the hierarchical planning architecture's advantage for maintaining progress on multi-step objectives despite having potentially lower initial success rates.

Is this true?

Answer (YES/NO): NO